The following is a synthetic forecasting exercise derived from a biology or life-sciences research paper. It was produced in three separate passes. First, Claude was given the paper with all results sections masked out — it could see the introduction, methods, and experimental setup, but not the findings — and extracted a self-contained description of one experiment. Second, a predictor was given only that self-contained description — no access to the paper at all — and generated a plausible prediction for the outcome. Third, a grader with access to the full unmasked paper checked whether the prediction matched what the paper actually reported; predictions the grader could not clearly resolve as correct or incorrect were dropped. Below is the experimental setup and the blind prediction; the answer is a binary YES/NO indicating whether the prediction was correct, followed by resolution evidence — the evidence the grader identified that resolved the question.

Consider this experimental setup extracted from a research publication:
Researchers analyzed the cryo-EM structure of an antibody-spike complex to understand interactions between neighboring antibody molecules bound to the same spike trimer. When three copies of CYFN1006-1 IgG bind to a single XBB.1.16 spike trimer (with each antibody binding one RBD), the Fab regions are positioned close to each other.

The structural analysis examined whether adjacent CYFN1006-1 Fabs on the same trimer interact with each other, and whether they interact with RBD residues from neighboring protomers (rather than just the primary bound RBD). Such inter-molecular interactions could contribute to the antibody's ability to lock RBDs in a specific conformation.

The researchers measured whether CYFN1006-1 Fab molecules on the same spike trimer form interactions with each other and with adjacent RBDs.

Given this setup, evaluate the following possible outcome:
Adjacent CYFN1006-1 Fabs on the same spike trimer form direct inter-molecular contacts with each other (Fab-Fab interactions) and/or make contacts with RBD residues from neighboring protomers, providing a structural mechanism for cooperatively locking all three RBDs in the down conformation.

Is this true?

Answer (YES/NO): YES